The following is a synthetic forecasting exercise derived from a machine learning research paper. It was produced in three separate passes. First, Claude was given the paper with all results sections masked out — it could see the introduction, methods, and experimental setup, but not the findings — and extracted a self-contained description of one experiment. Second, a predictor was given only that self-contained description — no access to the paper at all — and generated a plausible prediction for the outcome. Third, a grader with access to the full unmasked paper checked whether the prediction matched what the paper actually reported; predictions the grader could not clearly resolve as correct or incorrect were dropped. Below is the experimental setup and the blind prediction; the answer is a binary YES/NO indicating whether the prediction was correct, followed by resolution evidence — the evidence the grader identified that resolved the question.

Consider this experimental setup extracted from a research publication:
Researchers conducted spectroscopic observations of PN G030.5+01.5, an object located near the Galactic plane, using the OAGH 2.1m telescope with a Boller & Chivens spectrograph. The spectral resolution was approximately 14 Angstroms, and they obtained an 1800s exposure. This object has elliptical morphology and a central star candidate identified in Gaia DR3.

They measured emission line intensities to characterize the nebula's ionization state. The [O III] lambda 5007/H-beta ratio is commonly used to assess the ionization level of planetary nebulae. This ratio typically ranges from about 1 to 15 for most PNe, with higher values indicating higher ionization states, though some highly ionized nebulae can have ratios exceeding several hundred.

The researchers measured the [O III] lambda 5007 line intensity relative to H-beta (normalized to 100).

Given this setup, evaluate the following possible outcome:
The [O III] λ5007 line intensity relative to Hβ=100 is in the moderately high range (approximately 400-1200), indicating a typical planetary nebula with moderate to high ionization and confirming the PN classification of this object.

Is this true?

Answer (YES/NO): YES